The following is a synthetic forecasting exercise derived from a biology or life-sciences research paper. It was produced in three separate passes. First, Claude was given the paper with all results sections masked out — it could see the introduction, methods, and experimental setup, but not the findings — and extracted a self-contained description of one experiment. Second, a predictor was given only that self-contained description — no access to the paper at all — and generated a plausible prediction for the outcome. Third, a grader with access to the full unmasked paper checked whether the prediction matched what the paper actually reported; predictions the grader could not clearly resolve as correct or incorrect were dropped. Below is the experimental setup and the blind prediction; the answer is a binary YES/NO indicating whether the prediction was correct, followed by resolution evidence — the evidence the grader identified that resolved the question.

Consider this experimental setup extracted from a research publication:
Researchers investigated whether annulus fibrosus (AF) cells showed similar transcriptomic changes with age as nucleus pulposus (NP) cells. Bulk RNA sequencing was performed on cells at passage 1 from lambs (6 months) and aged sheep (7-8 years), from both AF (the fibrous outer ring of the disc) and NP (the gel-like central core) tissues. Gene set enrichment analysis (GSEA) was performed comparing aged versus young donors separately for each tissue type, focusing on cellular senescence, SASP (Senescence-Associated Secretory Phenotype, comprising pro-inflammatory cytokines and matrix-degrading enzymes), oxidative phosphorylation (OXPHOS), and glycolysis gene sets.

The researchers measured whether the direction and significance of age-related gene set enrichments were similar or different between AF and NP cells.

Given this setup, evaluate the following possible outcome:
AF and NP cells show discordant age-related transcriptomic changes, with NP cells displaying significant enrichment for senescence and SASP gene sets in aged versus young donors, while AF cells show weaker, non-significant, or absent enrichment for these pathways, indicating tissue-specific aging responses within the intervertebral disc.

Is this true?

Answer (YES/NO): NO